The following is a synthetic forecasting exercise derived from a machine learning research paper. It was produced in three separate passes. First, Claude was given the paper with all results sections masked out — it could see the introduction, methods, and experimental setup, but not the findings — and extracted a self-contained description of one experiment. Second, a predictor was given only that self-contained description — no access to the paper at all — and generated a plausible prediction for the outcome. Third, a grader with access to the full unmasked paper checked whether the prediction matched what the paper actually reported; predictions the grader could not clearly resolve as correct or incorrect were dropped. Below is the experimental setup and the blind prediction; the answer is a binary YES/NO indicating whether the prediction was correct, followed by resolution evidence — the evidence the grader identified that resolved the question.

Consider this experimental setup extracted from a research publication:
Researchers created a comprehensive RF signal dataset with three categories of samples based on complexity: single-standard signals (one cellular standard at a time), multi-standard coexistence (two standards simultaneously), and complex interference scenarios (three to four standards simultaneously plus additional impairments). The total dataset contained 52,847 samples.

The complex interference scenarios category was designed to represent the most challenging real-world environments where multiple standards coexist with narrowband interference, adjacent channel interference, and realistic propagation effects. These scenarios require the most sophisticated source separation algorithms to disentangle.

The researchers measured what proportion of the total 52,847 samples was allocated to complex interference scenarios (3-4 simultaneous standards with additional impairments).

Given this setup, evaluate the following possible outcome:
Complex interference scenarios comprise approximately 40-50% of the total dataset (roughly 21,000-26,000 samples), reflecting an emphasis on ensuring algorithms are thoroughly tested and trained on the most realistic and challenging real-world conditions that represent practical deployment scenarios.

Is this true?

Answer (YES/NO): NO